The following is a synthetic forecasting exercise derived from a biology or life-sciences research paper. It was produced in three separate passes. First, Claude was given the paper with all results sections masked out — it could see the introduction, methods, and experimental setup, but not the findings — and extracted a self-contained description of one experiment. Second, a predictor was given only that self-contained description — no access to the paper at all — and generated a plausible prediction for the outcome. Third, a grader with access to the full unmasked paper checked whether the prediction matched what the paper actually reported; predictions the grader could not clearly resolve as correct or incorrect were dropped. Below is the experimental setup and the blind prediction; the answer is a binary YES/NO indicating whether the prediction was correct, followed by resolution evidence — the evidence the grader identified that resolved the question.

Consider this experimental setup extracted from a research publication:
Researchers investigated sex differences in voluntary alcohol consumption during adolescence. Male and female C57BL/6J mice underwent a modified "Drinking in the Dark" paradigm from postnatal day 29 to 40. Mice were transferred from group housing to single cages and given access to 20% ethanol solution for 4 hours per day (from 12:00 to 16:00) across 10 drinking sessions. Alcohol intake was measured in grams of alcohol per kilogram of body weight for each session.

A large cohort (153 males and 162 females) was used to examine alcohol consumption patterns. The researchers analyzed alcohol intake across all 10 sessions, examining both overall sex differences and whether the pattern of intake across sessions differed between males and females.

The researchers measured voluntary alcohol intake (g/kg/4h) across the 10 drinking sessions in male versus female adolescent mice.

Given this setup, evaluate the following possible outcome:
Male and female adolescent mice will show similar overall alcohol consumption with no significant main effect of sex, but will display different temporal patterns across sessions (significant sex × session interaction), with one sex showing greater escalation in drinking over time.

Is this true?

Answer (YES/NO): NO